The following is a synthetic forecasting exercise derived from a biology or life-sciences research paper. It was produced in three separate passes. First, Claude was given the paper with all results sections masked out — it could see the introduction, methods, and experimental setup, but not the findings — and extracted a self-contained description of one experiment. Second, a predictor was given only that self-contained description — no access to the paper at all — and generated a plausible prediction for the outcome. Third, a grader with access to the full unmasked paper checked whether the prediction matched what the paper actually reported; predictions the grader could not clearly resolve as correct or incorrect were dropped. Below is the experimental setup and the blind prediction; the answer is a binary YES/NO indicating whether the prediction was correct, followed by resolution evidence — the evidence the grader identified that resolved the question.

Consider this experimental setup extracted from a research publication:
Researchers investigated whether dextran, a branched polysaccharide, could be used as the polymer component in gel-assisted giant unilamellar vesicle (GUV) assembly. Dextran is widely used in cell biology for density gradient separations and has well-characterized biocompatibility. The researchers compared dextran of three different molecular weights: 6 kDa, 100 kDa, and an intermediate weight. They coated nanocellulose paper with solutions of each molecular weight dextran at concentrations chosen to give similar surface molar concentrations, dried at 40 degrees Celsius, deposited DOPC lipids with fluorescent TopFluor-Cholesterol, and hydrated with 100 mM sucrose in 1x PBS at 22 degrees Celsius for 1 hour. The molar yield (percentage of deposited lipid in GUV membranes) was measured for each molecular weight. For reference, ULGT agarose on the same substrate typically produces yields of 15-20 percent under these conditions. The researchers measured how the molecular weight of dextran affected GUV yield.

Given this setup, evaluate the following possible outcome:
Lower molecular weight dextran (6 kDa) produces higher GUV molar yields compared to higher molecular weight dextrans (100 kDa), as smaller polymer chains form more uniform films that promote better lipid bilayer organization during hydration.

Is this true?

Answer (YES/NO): NO